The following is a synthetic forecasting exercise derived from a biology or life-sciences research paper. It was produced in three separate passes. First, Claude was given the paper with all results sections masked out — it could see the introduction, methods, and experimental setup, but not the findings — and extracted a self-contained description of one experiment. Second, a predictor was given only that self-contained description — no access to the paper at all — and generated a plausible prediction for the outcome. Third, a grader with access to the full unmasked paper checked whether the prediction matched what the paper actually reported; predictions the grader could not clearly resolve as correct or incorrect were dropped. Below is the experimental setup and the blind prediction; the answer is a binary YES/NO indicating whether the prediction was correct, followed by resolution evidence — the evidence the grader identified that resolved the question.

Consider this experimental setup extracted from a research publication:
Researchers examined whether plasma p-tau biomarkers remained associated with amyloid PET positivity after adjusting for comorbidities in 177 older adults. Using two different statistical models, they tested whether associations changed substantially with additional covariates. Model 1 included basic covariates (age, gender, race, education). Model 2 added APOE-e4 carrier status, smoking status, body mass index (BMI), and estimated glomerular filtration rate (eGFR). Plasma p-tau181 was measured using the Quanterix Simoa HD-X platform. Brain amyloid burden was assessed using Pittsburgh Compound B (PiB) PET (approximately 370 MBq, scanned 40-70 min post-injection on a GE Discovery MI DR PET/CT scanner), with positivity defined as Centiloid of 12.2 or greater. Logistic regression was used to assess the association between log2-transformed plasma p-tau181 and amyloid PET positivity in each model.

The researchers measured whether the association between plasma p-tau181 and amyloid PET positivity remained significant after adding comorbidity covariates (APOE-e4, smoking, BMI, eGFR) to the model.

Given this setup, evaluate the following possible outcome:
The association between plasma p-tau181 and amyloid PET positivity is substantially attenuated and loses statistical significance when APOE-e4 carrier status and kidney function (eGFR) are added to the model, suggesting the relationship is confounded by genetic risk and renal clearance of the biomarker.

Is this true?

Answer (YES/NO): NO